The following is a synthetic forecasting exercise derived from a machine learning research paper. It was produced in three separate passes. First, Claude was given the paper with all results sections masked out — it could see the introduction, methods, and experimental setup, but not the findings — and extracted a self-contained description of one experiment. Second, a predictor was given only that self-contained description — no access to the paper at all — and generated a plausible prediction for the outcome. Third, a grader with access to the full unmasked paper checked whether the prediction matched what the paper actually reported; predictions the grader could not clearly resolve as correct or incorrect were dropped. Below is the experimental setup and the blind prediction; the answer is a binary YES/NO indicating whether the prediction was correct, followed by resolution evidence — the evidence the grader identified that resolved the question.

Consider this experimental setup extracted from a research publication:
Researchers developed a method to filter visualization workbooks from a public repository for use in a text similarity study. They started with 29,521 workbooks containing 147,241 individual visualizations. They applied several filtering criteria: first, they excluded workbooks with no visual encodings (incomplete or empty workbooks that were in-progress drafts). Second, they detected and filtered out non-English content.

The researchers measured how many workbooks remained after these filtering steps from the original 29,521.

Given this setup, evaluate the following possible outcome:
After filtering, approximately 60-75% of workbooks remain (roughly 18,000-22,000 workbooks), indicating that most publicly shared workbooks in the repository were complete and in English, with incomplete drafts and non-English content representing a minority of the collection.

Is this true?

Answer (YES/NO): YES